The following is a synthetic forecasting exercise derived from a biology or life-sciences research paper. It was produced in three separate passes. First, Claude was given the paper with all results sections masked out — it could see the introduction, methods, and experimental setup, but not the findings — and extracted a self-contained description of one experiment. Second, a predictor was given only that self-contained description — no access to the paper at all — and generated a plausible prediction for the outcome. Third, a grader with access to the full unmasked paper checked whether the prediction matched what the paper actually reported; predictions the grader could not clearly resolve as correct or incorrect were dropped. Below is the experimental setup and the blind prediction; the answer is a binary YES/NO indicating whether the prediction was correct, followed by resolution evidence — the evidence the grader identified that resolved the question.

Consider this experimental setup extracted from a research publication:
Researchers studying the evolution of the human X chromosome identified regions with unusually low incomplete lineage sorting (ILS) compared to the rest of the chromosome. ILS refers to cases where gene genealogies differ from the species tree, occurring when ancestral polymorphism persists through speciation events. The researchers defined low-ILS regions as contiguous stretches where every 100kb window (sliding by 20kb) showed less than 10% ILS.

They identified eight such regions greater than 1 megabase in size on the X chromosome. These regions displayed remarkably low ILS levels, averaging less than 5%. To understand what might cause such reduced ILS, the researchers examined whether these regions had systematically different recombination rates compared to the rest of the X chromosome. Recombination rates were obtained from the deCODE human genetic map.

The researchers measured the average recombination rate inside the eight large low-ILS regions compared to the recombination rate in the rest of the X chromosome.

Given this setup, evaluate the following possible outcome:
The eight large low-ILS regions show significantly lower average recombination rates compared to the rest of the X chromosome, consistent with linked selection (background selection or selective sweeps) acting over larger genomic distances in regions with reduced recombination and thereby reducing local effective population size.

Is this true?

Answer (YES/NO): YES